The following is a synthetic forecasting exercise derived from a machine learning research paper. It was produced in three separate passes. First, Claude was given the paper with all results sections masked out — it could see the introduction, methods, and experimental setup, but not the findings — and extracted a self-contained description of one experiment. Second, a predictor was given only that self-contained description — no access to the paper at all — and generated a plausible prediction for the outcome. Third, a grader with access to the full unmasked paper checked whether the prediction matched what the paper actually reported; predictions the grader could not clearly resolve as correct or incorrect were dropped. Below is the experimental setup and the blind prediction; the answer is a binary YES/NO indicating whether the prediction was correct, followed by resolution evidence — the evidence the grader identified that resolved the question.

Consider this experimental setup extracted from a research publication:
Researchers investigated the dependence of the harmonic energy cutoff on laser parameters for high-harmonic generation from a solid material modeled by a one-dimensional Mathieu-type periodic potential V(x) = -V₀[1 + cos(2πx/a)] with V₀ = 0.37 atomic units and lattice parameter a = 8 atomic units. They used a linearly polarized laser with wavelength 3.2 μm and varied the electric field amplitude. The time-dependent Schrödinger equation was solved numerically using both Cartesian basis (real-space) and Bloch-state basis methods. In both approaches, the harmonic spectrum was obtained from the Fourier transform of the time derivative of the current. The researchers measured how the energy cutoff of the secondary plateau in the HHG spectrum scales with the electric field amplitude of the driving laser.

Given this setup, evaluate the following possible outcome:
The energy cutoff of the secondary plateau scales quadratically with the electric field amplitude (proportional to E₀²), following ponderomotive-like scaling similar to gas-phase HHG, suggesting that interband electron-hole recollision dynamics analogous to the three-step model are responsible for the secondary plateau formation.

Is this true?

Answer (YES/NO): NO